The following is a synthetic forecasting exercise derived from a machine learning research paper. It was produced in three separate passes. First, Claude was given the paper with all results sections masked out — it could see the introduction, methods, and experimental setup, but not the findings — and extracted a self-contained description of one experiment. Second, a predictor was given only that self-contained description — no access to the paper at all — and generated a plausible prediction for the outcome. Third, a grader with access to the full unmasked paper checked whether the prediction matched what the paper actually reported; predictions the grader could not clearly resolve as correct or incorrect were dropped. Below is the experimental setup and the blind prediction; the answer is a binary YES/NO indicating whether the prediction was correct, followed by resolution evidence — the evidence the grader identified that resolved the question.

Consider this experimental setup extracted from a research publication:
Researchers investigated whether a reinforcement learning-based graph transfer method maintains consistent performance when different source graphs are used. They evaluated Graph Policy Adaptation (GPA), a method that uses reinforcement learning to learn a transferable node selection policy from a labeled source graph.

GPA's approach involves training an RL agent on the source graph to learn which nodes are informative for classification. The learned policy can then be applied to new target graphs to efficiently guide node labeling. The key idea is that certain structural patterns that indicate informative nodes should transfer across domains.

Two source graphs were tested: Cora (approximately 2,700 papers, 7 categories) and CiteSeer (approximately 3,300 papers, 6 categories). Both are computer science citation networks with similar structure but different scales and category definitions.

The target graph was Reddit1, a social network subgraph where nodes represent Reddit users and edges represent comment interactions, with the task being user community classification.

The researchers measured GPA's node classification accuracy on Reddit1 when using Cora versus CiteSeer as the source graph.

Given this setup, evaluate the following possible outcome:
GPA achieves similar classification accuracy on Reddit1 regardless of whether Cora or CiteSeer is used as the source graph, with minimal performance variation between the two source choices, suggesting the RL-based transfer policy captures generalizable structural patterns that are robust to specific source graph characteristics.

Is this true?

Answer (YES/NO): YES